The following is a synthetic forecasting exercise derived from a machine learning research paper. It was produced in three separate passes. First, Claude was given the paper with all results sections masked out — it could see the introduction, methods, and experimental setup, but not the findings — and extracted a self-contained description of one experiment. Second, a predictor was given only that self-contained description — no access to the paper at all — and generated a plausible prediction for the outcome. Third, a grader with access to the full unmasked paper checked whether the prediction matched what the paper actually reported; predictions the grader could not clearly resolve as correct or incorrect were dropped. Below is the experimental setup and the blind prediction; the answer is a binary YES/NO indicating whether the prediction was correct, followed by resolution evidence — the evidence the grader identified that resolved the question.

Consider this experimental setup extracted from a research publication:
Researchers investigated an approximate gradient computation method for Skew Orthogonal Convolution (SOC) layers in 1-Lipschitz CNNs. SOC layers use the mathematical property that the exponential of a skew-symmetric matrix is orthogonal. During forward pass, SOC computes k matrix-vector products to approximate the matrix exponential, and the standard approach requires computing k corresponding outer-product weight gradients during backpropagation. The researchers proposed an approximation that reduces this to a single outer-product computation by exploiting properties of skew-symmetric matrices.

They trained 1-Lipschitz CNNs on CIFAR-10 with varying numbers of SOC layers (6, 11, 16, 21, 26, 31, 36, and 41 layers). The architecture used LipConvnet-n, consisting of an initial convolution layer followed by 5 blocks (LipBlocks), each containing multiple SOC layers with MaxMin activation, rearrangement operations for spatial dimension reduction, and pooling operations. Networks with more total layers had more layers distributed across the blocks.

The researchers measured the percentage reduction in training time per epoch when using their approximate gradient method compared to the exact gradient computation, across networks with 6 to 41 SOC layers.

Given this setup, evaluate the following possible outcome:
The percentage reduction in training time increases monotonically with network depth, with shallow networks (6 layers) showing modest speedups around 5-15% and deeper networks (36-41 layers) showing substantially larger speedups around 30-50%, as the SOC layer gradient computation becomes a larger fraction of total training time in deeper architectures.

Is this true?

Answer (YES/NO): NO